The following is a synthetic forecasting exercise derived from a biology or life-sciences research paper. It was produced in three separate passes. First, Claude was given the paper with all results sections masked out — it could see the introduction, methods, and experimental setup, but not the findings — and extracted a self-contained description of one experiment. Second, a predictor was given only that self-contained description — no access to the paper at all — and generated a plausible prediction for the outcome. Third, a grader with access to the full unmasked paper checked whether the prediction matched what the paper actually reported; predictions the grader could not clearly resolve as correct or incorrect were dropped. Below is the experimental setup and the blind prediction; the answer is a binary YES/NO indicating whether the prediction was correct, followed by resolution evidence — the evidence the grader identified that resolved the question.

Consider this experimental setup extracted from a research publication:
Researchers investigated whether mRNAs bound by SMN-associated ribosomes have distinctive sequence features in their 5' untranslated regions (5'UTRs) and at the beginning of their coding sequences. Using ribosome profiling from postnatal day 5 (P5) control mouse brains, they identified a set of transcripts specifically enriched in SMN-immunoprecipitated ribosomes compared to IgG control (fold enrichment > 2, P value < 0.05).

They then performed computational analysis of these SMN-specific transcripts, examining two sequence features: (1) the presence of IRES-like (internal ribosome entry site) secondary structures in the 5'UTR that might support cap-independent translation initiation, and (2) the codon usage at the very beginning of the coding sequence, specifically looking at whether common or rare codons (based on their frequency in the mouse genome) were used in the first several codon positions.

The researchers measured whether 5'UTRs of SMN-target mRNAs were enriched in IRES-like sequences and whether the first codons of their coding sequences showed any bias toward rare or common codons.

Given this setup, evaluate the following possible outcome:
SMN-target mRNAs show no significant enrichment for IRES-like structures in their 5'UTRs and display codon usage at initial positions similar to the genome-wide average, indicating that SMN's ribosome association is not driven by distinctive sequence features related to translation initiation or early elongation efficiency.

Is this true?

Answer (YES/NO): NO